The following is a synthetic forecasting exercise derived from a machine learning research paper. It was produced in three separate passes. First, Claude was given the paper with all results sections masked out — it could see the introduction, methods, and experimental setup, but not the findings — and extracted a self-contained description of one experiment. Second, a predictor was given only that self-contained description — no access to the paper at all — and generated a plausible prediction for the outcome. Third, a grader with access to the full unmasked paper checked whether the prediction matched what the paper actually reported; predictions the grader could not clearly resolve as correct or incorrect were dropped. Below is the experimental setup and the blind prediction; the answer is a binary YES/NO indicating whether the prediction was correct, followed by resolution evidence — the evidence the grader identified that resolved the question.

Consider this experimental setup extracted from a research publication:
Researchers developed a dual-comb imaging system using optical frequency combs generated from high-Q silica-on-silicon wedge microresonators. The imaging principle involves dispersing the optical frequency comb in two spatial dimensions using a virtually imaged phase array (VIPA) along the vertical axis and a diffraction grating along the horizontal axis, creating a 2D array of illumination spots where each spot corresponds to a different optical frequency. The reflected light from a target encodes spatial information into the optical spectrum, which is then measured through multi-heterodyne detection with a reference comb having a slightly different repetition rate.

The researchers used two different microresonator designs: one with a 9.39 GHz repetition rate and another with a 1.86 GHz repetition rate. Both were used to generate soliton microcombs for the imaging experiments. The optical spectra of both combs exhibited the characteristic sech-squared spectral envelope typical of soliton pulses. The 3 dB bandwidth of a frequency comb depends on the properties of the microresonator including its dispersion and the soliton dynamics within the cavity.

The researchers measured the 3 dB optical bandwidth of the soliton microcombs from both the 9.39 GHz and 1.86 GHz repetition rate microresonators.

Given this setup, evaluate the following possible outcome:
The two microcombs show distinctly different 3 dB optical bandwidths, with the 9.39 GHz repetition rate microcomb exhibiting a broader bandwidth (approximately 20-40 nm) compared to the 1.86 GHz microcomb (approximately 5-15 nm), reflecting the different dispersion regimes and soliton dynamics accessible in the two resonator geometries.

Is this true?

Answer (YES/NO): NO